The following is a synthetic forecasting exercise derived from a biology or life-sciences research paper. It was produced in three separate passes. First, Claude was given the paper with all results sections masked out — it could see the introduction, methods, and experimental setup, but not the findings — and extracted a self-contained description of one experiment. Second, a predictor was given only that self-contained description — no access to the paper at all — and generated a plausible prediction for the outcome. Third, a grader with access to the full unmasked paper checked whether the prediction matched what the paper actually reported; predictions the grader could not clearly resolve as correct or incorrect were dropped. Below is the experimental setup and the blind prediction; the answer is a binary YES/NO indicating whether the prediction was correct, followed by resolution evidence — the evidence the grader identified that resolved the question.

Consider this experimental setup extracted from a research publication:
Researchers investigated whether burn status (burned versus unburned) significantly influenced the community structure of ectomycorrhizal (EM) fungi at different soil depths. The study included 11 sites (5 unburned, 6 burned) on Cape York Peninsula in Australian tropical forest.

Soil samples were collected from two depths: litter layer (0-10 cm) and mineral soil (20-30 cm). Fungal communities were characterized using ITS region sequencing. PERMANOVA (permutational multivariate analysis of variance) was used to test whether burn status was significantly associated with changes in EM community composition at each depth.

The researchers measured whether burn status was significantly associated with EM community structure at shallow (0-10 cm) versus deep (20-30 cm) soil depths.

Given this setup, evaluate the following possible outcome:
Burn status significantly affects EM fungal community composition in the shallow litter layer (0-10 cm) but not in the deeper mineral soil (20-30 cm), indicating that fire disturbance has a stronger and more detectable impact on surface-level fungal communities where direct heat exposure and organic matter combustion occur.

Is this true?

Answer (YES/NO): NO